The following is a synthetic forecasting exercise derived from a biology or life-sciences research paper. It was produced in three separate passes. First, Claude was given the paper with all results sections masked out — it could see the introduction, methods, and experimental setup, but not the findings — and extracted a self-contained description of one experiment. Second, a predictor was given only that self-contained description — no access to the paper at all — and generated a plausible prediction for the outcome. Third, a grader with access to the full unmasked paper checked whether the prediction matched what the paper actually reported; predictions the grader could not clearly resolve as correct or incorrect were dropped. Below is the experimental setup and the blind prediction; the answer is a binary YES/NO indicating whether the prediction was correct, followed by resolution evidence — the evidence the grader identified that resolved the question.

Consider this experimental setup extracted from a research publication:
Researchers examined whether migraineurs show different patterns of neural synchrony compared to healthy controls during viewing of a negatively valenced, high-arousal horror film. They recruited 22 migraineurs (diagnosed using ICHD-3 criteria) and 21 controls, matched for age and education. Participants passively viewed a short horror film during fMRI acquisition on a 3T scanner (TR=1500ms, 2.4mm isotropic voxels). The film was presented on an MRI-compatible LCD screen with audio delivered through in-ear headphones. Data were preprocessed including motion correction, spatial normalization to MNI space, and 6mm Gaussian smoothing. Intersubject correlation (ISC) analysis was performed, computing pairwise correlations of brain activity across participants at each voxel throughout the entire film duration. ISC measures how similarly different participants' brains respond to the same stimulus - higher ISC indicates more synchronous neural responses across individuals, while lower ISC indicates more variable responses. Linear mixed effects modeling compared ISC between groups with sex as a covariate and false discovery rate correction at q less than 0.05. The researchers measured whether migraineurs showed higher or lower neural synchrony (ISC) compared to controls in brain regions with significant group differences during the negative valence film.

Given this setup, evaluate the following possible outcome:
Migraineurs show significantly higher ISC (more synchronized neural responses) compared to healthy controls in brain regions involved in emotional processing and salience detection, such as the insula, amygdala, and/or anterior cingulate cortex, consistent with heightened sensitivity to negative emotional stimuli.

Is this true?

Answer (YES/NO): NO